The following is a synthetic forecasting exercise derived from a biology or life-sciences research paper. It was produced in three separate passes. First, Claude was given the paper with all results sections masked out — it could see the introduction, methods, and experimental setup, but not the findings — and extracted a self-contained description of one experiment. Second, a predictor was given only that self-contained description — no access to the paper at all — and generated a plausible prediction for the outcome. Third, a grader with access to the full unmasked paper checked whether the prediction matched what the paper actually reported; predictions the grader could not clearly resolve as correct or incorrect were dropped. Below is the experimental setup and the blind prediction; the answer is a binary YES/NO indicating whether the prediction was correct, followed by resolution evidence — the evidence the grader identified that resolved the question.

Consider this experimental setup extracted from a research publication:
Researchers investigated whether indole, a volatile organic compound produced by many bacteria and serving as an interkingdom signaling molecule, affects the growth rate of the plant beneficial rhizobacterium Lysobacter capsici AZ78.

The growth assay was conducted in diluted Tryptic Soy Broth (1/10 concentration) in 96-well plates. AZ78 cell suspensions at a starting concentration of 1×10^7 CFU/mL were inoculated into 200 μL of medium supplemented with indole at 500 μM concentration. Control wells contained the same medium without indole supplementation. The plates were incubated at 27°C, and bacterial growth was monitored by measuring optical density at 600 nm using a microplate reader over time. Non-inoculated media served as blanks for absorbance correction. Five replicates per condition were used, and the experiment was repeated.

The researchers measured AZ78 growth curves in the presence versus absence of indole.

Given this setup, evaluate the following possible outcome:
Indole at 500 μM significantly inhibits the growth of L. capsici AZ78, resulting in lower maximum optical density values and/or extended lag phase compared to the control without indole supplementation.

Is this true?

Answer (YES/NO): YES